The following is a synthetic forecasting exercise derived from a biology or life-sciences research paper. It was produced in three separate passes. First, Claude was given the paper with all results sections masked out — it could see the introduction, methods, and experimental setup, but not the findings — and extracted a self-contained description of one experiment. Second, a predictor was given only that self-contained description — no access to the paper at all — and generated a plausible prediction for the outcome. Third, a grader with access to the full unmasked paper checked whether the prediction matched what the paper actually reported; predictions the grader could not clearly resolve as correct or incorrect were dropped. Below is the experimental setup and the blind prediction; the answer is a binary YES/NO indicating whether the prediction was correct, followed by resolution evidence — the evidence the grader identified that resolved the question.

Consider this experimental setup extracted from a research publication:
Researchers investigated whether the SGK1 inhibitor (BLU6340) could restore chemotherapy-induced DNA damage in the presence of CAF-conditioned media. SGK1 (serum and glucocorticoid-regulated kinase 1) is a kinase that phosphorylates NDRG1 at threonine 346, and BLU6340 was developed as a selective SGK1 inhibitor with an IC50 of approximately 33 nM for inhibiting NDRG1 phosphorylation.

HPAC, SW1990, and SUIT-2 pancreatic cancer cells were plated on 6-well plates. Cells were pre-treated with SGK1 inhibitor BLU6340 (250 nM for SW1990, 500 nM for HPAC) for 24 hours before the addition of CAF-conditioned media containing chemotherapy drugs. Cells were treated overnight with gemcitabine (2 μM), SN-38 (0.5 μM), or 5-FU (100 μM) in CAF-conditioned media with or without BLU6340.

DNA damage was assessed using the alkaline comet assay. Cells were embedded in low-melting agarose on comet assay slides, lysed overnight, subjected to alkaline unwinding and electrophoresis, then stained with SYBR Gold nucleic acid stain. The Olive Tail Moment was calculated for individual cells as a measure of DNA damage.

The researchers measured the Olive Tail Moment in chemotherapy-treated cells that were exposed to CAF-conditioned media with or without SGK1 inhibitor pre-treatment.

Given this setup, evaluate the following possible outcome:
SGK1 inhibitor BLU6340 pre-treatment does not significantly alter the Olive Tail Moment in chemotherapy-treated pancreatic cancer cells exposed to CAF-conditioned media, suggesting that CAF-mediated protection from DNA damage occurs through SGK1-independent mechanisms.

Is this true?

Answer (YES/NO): NO